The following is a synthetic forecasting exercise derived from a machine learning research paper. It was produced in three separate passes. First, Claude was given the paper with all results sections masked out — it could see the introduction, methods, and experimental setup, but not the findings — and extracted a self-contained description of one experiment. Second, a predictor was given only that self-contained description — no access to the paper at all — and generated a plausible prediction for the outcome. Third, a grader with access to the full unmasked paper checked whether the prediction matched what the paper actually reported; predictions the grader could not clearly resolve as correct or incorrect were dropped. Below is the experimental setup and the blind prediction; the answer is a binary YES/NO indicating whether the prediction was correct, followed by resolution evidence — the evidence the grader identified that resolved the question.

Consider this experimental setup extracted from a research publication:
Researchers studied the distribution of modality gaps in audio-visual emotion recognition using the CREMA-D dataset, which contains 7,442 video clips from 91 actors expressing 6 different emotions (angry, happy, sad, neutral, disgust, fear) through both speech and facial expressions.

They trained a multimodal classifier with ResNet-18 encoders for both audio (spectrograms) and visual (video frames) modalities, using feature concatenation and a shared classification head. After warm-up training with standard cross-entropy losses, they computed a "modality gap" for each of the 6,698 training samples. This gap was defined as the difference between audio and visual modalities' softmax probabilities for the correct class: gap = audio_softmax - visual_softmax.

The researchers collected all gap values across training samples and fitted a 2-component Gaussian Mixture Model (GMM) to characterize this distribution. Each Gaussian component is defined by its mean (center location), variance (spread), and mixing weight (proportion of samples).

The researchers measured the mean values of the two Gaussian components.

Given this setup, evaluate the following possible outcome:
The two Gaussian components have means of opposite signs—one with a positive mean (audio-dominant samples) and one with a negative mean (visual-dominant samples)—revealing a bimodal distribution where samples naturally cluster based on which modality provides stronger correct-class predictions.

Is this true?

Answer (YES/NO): NO